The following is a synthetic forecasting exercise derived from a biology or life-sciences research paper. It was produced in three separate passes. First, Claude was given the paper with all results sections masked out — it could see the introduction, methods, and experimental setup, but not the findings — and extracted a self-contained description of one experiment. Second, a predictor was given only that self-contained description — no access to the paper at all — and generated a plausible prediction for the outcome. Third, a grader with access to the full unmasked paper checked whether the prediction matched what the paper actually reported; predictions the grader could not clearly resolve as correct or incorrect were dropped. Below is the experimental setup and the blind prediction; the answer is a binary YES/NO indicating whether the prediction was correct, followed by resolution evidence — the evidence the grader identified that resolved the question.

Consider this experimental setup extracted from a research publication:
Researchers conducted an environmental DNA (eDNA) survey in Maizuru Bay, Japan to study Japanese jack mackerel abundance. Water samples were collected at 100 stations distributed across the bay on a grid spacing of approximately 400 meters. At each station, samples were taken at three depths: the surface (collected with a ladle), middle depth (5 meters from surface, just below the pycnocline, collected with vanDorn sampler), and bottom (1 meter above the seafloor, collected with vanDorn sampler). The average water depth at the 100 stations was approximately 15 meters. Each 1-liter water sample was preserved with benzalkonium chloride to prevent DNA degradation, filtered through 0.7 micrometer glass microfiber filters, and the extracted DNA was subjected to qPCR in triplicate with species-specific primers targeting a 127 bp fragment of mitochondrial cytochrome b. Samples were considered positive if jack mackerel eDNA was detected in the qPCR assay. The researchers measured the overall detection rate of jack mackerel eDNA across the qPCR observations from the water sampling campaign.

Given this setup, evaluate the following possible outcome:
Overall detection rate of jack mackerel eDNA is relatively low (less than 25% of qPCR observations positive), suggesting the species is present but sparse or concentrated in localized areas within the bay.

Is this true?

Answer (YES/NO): NO